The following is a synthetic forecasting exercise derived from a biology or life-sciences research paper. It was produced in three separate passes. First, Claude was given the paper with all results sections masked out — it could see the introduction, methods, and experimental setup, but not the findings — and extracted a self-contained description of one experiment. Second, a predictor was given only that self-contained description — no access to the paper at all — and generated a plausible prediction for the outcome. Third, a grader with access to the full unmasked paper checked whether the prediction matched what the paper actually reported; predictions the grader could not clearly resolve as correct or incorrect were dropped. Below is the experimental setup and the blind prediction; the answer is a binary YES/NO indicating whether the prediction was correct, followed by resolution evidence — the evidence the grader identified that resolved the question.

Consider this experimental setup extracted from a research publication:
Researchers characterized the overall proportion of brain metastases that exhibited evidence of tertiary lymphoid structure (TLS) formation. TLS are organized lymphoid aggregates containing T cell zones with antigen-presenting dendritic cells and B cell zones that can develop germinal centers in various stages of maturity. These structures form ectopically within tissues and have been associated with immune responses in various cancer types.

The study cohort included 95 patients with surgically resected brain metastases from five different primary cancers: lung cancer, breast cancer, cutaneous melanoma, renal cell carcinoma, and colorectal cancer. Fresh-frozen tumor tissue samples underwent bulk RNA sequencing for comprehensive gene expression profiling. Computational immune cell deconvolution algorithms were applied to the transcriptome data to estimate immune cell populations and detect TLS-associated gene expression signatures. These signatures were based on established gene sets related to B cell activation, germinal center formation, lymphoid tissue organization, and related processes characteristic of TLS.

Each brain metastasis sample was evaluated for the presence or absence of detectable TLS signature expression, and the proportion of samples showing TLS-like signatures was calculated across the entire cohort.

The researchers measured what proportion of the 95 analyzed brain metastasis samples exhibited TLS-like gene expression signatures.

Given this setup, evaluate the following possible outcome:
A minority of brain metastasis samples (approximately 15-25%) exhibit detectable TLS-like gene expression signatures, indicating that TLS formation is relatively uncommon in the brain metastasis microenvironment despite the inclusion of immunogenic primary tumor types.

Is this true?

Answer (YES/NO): NO